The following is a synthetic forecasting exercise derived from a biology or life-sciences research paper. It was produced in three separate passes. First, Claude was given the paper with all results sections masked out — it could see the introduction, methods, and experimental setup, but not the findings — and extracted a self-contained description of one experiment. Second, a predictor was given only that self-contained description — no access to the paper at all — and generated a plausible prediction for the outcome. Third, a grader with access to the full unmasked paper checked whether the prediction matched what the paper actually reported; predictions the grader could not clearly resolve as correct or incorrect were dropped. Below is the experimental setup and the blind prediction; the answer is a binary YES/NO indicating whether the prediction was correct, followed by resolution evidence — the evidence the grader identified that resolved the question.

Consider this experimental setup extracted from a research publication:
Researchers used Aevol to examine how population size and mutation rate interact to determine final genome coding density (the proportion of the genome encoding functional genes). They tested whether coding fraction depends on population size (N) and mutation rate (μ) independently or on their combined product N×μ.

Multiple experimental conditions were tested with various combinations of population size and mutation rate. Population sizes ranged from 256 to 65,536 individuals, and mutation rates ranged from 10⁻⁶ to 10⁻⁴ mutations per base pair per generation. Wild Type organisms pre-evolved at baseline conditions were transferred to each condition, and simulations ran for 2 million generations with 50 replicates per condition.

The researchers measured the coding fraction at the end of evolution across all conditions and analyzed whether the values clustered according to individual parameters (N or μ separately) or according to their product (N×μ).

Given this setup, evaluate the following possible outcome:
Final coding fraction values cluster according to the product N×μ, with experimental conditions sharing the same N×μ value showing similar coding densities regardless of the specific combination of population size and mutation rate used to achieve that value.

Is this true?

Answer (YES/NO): YES